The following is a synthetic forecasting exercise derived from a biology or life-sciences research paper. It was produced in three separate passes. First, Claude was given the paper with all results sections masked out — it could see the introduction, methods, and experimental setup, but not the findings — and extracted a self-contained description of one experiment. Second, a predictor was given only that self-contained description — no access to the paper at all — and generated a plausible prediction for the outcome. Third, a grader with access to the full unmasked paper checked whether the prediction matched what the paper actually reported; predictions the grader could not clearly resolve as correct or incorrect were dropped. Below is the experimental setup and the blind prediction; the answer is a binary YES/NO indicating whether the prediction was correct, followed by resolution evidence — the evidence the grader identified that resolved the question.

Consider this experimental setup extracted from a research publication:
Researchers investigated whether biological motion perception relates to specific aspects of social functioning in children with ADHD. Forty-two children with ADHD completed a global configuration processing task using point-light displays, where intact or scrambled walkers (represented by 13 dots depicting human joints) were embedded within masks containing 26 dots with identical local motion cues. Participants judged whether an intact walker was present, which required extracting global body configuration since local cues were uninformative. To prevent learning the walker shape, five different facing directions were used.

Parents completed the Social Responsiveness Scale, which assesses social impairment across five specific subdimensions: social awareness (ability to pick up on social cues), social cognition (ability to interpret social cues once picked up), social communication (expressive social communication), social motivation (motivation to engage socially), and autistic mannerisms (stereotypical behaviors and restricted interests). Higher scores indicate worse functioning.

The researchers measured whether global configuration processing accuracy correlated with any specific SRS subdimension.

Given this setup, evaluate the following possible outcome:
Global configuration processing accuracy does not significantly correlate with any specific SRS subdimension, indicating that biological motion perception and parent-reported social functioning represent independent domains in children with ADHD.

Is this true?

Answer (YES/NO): YES